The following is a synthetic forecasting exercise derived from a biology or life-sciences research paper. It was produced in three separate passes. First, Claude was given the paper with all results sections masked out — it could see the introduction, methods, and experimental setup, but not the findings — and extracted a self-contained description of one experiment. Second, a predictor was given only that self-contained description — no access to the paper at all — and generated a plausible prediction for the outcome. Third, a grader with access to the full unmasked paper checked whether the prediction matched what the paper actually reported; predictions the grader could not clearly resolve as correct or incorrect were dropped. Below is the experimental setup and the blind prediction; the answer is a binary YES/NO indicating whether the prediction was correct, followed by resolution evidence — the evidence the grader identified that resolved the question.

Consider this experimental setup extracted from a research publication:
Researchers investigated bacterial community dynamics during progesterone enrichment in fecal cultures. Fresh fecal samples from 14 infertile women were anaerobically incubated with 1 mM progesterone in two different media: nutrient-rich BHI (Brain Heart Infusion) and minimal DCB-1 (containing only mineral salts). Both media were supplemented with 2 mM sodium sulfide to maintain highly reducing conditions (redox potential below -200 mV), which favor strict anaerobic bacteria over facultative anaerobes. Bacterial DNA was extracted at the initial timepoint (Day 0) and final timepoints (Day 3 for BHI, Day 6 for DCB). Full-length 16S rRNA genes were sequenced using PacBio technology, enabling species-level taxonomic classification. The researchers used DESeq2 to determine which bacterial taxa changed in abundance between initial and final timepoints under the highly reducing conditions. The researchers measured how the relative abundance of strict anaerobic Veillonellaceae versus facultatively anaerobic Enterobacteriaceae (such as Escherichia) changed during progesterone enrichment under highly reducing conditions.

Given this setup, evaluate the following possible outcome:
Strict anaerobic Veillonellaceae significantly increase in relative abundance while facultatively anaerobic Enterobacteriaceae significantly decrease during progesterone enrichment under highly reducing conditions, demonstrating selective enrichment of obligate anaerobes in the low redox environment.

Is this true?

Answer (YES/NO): NO